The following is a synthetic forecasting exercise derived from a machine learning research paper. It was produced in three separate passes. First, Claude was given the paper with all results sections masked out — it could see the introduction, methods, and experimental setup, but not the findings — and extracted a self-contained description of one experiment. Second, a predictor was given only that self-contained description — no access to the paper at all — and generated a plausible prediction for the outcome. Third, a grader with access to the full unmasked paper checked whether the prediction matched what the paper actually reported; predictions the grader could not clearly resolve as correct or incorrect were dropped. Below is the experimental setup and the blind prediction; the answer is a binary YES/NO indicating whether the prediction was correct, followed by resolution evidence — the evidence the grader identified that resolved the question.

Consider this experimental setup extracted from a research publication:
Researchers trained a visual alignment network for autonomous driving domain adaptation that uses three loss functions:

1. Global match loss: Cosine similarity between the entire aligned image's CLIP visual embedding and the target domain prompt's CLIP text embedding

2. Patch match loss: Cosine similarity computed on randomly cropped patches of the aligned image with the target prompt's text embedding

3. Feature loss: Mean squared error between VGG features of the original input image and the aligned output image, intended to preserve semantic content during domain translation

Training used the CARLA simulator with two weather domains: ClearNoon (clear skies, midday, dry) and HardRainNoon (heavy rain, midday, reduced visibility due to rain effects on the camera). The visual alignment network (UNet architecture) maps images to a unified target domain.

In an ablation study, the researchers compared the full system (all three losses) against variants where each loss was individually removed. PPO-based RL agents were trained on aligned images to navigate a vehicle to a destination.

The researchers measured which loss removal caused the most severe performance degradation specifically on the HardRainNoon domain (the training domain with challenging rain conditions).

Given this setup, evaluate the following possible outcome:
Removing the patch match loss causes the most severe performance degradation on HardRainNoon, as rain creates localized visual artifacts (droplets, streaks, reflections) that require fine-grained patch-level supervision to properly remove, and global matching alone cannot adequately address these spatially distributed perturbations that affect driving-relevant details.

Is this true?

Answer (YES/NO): NO